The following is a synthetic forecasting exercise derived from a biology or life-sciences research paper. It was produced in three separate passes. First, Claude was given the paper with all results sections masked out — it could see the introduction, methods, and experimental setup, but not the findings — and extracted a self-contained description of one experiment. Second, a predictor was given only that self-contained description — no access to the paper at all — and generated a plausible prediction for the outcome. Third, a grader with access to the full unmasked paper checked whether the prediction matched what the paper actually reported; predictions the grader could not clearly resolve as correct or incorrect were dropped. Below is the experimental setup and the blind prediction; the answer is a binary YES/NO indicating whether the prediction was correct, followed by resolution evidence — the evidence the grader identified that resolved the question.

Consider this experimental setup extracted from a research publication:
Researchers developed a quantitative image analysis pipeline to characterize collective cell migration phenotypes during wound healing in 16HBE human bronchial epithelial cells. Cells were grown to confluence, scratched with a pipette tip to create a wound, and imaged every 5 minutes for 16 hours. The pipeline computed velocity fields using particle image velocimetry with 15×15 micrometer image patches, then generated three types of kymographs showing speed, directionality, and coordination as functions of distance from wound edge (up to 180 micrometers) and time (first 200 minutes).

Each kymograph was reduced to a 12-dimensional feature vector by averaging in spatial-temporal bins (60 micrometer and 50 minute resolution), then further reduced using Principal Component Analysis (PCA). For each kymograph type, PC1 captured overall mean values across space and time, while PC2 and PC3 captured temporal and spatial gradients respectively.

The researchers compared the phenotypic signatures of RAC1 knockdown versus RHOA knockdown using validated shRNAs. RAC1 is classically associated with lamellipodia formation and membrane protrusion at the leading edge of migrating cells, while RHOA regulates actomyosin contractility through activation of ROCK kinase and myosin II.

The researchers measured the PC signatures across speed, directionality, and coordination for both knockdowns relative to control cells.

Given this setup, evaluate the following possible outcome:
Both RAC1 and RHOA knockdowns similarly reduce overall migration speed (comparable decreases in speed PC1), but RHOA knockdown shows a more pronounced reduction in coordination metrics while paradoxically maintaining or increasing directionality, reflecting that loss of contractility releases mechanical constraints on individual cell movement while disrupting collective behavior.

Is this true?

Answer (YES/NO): NO